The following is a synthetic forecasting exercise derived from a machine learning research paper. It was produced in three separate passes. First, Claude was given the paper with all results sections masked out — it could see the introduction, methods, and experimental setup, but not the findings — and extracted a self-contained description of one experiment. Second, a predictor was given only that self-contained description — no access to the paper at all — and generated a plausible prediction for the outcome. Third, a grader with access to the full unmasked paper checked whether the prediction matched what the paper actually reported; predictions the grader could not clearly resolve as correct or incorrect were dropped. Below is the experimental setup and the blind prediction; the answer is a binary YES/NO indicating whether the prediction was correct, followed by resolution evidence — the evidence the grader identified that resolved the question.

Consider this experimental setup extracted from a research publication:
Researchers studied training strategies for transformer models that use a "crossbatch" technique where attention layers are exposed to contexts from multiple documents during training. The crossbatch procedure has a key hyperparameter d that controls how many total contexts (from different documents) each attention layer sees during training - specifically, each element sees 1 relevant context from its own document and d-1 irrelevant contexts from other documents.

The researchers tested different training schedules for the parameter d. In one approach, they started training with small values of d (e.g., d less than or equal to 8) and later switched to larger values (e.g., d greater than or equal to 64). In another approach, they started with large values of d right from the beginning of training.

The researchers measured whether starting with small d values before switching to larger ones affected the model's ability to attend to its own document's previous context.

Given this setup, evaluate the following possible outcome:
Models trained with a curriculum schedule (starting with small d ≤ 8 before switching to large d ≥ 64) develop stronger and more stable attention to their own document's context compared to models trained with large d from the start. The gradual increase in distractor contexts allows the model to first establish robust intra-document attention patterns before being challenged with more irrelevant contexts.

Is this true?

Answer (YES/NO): YES